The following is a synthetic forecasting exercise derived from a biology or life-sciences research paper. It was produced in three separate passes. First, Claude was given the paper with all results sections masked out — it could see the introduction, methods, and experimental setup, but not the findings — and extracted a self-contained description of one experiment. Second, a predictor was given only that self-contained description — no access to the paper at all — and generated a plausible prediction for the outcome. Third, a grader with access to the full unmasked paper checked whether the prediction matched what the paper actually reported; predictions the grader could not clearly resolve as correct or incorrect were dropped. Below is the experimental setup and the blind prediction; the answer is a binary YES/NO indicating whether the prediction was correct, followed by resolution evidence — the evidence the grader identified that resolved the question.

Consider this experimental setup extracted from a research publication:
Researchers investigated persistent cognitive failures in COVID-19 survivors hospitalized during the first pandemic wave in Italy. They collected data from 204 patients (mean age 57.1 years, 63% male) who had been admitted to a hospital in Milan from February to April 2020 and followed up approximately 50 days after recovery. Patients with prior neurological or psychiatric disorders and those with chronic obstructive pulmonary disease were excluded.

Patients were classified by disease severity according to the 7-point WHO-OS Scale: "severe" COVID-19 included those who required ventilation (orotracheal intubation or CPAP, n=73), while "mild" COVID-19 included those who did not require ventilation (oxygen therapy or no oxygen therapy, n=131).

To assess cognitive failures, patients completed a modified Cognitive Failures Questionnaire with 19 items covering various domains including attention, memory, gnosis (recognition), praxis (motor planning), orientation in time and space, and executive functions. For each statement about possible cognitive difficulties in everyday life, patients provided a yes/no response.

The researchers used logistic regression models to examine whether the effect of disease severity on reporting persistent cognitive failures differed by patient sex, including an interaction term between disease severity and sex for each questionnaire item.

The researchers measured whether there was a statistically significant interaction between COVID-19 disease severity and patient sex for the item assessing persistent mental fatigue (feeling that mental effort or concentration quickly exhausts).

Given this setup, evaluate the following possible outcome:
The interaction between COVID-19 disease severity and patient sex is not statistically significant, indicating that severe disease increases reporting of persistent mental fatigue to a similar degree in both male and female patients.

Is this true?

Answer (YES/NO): NO